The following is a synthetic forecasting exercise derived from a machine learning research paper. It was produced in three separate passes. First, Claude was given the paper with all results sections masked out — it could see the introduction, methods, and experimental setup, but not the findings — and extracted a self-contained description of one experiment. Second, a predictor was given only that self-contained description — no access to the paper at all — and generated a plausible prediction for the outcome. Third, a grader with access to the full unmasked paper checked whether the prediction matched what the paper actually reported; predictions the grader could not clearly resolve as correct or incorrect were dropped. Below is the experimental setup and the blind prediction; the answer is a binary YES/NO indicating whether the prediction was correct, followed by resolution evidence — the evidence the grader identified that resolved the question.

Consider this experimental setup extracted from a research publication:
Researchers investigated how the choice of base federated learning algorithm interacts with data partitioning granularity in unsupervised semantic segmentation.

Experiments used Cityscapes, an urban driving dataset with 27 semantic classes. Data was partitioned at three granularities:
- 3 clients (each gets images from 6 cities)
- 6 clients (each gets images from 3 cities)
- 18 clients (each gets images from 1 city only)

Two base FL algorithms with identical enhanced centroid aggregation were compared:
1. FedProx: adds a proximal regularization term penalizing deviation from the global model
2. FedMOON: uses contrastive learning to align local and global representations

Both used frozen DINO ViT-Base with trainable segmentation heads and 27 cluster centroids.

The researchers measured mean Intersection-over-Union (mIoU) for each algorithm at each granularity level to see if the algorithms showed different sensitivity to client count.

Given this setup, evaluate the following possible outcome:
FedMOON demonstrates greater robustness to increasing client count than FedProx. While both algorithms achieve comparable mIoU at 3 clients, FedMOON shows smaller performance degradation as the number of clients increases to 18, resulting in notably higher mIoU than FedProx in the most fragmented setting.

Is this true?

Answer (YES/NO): NO